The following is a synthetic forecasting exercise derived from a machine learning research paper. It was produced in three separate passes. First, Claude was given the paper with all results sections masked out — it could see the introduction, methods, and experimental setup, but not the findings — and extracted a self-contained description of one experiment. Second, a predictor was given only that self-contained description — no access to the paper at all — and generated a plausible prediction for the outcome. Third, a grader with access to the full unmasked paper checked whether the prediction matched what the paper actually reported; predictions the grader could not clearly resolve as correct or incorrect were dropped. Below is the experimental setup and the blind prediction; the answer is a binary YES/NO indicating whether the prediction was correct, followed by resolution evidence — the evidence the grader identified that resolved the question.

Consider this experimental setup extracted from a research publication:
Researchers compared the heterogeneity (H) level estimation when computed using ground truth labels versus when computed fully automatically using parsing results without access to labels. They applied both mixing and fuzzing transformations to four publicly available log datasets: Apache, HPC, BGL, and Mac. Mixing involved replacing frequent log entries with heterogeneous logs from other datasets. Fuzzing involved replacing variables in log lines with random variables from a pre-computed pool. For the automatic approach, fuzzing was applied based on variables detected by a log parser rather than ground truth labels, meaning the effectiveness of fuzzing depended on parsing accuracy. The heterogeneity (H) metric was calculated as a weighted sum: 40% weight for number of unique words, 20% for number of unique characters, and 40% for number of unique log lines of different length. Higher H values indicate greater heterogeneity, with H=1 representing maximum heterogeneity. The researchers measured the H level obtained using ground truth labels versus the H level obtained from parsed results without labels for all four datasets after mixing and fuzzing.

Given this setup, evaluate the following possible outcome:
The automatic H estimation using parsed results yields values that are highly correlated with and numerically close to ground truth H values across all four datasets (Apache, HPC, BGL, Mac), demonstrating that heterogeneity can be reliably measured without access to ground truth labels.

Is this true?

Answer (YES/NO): YES